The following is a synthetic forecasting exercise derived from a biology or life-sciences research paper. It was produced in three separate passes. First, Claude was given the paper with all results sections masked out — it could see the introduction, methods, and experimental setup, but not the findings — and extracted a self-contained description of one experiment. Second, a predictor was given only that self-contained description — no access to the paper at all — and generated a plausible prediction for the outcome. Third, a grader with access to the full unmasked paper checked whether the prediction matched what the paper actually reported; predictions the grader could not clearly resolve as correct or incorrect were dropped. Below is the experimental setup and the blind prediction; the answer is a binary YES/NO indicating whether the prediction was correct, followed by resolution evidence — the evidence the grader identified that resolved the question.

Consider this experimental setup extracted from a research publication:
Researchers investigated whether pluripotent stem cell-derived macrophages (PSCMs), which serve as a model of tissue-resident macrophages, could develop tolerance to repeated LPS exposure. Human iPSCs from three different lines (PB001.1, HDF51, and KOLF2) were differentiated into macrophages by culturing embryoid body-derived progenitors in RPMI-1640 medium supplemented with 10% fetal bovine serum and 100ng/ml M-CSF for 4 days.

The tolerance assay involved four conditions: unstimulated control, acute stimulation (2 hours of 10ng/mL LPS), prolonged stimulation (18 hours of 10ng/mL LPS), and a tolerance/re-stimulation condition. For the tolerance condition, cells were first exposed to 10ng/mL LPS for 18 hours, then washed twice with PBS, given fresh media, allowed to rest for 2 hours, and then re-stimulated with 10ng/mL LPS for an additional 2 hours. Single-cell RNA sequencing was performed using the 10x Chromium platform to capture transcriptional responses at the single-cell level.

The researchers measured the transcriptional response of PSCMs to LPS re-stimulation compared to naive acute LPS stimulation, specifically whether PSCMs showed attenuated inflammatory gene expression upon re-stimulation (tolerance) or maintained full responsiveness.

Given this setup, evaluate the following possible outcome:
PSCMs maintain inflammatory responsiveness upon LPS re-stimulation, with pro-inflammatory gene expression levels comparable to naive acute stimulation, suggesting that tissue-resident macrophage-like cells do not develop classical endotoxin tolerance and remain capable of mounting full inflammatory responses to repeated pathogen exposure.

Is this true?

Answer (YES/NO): NO